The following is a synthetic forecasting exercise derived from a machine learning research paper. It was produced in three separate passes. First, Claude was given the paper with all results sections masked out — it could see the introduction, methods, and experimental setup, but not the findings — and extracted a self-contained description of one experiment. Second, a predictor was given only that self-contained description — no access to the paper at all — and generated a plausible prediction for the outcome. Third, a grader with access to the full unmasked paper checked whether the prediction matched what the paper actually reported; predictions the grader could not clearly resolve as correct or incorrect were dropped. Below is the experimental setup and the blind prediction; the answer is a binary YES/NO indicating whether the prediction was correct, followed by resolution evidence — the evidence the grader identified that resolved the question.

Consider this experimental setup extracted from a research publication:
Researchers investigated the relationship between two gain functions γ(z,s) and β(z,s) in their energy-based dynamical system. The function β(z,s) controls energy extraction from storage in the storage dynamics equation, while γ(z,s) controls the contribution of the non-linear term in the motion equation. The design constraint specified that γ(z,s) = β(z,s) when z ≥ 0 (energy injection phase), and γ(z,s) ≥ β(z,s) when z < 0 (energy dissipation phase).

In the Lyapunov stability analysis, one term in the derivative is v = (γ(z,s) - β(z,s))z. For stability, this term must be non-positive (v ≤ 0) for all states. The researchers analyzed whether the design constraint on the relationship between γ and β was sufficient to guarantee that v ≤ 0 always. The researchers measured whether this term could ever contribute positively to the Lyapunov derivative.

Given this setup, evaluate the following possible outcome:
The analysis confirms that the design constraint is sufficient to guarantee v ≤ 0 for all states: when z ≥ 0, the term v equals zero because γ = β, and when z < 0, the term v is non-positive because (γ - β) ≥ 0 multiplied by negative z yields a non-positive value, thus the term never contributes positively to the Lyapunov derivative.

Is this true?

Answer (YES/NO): YES